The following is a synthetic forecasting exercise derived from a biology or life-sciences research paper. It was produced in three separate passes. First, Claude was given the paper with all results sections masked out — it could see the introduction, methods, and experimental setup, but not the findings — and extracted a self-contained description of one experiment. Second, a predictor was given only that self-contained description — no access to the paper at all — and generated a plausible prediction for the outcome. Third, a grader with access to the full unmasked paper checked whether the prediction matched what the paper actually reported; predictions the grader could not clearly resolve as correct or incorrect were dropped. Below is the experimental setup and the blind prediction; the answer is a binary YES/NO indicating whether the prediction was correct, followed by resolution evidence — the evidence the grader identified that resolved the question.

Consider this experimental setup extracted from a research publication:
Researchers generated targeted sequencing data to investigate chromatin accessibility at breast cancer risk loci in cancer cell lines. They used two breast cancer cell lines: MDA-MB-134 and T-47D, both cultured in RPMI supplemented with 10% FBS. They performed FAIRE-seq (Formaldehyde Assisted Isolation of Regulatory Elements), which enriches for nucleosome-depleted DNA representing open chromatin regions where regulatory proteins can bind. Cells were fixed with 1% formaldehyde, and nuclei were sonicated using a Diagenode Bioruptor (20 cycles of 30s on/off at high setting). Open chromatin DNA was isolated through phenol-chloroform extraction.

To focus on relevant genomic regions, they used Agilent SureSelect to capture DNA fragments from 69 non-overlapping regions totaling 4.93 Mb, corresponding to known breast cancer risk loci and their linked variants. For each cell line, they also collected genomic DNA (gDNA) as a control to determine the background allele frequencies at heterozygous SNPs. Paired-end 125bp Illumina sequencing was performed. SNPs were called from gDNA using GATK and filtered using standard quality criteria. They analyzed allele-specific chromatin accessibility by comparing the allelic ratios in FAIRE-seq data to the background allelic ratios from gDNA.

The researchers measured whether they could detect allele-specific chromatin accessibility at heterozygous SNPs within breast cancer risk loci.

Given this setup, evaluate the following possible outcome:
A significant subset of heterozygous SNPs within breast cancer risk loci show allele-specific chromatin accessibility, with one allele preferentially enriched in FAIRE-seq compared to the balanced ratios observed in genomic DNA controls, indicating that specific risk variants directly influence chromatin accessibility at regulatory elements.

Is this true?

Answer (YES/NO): NO